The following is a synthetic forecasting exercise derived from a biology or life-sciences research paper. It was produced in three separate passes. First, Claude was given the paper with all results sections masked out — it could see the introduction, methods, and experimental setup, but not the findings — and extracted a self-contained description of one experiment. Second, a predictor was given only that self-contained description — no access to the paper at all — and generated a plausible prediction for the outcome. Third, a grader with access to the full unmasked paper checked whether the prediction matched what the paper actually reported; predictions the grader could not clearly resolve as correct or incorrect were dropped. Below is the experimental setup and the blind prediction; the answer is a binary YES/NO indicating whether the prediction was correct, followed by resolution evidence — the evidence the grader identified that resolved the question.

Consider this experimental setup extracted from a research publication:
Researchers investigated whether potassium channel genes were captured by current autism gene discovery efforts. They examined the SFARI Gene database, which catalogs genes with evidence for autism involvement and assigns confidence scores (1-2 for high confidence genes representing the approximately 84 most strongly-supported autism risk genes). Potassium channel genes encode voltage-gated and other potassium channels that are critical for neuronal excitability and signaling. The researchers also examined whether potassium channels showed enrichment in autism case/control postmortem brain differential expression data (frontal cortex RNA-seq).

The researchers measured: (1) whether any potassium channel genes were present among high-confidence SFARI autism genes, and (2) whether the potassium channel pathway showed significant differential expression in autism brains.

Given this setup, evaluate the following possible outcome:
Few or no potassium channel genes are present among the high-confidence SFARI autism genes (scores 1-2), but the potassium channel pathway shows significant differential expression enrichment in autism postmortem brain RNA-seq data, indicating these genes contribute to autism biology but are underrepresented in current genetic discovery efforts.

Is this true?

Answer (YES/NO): YES